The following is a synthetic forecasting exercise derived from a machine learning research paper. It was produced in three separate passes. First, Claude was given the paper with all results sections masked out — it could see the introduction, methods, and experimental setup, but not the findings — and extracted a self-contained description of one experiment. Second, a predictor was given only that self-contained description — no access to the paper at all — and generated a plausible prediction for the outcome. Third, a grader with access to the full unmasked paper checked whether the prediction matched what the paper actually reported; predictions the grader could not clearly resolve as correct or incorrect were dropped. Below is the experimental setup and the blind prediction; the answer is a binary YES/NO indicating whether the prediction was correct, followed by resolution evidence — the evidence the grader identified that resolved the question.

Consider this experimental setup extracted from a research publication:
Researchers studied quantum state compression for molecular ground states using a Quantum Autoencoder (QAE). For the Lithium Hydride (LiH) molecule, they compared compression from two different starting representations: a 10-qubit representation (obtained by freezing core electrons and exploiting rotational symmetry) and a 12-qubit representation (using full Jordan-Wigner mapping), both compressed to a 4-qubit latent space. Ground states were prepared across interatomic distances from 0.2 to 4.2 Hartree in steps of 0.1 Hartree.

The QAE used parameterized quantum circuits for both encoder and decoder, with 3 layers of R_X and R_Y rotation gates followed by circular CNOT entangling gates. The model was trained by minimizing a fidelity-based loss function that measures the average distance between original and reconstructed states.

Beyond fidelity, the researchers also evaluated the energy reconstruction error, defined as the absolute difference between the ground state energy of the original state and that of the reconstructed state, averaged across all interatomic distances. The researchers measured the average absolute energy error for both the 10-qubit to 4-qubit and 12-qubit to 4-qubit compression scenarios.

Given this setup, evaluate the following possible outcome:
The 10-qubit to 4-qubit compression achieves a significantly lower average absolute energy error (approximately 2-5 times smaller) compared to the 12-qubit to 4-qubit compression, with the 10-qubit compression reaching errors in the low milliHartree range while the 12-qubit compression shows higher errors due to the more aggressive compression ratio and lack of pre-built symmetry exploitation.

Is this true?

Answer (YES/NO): NO